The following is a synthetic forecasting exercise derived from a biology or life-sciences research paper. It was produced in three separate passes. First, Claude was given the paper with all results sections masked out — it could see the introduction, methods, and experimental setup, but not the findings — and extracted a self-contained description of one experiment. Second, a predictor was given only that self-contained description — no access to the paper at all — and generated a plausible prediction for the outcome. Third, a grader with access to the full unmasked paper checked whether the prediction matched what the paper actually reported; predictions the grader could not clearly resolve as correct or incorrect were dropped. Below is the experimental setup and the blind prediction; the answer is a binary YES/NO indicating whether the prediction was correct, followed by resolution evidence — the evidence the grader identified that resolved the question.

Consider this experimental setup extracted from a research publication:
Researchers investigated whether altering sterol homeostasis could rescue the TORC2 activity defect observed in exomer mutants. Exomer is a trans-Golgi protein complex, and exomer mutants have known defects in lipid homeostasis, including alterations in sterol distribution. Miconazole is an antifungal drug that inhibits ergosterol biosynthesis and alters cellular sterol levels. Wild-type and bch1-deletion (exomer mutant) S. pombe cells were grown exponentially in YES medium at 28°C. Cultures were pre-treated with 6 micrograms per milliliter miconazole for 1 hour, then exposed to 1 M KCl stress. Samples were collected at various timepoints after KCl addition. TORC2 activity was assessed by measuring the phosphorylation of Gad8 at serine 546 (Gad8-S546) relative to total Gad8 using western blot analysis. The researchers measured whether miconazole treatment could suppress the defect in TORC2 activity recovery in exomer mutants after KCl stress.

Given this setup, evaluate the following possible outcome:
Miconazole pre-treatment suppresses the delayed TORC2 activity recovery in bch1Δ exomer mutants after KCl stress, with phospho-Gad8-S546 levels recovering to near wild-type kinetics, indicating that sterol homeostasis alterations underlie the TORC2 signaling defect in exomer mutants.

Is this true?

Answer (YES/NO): NO